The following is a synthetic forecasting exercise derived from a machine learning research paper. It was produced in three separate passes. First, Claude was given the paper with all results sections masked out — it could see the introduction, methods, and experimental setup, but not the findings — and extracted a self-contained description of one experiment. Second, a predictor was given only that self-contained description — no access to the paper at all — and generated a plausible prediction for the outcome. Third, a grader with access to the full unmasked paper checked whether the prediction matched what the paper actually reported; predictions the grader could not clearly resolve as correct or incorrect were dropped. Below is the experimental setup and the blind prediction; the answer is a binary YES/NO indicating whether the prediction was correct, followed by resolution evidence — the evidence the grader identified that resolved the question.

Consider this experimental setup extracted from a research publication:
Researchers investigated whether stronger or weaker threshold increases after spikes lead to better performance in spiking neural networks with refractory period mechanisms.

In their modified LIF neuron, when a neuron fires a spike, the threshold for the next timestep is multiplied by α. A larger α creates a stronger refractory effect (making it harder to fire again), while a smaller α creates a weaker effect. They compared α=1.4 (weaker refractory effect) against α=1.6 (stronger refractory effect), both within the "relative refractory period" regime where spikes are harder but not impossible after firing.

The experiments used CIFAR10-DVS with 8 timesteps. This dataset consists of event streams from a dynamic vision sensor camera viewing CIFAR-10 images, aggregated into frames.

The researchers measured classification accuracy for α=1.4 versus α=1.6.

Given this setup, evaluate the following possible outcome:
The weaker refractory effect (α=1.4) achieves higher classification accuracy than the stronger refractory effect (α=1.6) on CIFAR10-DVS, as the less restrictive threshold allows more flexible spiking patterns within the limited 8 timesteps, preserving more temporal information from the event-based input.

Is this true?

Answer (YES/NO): NO